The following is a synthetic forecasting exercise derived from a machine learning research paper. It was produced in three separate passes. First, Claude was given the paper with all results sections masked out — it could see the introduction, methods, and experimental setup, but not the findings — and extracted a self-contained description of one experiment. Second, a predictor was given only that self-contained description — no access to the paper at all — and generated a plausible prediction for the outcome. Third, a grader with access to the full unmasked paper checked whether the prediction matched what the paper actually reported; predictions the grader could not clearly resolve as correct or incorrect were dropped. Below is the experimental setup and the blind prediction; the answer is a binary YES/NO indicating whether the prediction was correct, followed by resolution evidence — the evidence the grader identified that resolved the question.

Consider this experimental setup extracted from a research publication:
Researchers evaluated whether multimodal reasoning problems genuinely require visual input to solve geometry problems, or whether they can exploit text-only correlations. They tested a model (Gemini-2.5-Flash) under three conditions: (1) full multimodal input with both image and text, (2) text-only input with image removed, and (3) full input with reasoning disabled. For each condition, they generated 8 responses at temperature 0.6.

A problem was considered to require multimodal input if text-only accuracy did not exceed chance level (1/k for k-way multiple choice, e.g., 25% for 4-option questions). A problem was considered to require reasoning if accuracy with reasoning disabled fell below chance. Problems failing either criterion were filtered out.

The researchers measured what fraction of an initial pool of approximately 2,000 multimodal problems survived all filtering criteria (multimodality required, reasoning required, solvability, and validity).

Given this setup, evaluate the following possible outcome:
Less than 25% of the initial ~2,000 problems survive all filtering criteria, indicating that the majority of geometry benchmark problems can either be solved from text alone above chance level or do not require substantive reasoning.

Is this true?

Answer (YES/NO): YES